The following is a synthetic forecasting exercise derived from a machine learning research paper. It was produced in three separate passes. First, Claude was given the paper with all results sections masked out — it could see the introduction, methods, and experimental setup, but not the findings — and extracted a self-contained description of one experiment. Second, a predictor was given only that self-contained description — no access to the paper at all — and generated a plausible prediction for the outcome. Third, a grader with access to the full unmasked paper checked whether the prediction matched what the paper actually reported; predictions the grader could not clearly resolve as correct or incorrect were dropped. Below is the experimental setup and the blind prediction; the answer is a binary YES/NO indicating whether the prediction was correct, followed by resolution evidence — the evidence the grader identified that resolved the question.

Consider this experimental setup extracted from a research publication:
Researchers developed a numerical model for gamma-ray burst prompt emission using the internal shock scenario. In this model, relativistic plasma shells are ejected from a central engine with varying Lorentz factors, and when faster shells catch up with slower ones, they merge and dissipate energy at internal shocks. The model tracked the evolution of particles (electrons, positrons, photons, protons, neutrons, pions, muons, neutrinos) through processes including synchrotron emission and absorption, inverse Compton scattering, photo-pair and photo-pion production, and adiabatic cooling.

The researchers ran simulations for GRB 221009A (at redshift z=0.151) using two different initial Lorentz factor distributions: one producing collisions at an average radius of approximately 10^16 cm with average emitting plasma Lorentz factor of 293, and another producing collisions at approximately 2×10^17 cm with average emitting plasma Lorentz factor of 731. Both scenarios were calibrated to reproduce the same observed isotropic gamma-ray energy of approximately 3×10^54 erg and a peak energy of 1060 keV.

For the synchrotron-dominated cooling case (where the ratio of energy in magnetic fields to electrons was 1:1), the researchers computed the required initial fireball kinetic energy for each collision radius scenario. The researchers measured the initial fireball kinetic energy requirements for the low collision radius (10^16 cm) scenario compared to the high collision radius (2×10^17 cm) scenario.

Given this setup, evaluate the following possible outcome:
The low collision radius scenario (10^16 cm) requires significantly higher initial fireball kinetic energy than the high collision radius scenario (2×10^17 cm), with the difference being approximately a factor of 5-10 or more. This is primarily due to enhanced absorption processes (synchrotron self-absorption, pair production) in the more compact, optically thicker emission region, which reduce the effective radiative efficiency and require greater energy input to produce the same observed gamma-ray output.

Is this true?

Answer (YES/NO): NO